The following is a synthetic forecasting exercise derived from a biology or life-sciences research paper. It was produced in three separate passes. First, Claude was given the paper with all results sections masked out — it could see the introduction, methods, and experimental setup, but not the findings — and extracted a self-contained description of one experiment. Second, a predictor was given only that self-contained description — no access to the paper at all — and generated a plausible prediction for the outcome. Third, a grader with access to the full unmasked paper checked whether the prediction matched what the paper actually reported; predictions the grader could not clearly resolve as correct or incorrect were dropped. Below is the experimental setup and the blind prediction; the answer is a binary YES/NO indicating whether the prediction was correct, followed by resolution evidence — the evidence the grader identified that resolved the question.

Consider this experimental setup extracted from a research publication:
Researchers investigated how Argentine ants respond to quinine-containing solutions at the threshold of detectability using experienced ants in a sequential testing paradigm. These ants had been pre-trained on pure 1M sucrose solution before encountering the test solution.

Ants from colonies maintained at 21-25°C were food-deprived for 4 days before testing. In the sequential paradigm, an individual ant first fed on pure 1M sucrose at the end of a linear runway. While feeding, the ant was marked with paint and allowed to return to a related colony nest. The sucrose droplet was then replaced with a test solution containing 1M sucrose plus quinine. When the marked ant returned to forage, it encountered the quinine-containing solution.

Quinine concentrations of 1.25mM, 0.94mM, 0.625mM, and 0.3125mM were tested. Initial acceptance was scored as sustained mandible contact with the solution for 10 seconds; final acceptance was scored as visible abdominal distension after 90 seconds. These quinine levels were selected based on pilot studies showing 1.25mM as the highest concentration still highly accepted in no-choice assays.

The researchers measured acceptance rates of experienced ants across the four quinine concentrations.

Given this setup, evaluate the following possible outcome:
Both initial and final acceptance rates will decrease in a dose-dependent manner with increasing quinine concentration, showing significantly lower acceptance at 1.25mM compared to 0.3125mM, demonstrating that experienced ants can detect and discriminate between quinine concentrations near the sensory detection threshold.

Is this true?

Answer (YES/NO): NO